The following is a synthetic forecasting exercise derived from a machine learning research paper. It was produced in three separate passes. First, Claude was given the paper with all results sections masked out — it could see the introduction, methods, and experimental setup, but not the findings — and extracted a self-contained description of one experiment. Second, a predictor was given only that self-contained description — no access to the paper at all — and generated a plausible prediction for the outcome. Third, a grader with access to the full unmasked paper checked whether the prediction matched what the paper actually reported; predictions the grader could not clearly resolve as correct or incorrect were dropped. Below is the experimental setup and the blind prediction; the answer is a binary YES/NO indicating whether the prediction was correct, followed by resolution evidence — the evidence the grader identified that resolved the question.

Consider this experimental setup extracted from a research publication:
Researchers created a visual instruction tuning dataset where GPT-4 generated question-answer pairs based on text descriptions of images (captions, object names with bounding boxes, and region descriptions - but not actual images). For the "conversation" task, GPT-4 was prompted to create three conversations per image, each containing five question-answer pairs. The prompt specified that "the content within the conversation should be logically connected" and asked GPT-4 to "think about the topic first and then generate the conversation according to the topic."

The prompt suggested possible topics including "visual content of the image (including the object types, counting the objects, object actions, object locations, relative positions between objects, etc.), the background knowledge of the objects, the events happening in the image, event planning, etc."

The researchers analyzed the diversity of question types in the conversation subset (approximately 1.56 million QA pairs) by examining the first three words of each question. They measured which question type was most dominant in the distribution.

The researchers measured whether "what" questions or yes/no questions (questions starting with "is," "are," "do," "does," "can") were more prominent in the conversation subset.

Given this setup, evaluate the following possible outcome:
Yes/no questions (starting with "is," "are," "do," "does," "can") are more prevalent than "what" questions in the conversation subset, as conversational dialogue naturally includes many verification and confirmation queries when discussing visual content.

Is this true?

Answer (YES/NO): NO